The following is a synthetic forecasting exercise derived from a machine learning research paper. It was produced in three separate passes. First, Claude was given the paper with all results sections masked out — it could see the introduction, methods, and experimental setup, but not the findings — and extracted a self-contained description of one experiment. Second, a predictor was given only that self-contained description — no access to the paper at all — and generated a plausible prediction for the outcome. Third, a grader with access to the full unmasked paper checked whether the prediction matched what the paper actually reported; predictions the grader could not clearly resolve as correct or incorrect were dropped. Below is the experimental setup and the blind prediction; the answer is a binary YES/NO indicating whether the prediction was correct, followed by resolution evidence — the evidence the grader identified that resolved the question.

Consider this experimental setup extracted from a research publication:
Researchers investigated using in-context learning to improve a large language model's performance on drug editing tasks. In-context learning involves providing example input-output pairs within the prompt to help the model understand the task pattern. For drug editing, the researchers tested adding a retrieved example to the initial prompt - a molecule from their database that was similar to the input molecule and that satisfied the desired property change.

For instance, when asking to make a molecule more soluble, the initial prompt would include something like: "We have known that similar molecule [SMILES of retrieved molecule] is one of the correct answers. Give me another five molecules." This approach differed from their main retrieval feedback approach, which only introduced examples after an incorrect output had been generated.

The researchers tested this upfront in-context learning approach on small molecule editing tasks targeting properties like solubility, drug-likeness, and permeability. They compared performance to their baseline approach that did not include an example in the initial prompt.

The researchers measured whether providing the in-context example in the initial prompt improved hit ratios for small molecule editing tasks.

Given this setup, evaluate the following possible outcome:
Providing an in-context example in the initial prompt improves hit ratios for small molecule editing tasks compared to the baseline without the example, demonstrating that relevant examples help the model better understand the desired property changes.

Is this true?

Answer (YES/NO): YES